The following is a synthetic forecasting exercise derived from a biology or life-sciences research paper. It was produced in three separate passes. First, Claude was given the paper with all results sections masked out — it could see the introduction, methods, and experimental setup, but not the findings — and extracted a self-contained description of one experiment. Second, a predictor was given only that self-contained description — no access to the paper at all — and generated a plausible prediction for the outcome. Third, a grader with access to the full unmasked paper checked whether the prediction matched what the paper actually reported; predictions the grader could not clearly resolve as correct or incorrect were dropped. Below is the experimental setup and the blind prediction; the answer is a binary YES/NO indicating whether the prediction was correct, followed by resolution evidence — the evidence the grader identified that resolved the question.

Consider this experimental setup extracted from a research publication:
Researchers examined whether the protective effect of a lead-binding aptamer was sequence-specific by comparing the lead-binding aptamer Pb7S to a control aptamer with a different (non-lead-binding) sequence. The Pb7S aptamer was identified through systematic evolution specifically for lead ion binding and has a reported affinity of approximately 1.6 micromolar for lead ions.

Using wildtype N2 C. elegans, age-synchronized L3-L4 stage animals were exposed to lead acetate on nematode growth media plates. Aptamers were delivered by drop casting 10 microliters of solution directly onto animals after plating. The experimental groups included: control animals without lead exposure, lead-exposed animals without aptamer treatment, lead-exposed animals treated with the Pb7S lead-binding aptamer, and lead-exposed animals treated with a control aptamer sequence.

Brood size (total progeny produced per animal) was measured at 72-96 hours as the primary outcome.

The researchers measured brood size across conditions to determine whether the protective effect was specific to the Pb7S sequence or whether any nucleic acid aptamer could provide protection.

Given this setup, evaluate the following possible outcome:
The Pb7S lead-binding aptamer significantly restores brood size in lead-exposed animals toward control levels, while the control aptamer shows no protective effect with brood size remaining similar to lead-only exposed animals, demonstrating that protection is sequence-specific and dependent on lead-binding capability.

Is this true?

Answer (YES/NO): YES